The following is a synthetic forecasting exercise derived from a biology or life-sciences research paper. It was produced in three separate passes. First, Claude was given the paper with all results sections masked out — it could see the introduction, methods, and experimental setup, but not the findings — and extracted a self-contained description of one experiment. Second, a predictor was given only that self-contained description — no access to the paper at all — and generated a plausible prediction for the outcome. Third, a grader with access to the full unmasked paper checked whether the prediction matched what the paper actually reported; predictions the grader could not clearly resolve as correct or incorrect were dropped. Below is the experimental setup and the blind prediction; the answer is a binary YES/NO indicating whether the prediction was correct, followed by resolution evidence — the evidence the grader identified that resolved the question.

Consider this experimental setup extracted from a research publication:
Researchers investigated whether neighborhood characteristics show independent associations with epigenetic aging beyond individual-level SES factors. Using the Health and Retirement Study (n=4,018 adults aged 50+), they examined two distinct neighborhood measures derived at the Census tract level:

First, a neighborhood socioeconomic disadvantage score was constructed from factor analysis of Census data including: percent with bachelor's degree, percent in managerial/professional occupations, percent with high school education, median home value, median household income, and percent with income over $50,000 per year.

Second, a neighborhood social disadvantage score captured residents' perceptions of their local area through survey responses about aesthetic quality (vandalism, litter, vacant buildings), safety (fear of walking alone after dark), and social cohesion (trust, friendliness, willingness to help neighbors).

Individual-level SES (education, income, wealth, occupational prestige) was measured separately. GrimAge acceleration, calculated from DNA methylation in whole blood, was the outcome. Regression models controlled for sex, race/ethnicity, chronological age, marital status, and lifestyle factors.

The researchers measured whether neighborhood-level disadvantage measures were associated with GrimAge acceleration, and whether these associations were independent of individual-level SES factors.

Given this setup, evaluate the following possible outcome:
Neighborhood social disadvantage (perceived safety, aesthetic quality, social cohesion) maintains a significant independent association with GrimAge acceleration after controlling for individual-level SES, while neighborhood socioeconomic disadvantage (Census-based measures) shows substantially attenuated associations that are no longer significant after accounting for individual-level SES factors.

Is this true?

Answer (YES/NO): NO